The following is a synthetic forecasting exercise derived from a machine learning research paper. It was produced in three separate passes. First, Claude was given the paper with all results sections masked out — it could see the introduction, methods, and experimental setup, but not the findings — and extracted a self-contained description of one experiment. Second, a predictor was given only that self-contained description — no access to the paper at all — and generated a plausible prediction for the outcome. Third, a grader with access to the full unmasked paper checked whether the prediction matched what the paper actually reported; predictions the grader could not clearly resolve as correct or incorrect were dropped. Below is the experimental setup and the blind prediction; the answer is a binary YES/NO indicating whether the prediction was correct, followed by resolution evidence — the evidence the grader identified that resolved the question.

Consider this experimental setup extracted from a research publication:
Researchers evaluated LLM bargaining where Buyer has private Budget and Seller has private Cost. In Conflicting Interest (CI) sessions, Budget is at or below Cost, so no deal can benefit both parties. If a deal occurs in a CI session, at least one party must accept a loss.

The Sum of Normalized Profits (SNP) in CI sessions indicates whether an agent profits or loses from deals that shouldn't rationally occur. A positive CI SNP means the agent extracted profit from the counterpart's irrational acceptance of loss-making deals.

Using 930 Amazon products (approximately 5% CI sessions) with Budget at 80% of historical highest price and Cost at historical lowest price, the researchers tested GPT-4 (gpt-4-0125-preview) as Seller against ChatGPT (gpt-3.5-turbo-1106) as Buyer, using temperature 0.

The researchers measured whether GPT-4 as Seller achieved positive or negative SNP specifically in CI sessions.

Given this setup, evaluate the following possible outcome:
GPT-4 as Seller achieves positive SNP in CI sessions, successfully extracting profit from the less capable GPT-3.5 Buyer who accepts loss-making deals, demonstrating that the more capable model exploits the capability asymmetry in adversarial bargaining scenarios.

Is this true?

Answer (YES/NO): YES